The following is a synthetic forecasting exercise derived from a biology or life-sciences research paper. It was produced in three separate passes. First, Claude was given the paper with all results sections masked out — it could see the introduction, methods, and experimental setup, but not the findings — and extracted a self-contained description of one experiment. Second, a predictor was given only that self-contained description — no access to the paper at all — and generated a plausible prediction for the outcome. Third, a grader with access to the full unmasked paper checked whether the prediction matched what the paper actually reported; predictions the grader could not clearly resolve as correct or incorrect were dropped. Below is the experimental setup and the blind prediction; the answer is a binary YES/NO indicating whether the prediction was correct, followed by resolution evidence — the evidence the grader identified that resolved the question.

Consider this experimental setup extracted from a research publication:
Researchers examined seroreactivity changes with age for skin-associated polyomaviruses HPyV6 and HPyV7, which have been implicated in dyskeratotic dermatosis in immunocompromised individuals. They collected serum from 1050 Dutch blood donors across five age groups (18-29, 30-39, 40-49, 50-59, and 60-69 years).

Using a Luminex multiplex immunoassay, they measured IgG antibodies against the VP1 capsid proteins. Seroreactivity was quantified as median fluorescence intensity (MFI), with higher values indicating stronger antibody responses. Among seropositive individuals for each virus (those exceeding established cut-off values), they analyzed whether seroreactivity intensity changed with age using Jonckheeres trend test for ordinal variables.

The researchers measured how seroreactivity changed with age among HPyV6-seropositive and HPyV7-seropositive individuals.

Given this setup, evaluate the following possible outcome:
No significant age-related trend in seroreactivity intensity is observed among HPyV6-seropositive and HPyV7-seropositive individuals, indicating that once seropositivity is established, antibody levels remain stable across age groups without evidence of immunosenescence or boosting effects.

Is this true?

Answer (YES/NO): NO